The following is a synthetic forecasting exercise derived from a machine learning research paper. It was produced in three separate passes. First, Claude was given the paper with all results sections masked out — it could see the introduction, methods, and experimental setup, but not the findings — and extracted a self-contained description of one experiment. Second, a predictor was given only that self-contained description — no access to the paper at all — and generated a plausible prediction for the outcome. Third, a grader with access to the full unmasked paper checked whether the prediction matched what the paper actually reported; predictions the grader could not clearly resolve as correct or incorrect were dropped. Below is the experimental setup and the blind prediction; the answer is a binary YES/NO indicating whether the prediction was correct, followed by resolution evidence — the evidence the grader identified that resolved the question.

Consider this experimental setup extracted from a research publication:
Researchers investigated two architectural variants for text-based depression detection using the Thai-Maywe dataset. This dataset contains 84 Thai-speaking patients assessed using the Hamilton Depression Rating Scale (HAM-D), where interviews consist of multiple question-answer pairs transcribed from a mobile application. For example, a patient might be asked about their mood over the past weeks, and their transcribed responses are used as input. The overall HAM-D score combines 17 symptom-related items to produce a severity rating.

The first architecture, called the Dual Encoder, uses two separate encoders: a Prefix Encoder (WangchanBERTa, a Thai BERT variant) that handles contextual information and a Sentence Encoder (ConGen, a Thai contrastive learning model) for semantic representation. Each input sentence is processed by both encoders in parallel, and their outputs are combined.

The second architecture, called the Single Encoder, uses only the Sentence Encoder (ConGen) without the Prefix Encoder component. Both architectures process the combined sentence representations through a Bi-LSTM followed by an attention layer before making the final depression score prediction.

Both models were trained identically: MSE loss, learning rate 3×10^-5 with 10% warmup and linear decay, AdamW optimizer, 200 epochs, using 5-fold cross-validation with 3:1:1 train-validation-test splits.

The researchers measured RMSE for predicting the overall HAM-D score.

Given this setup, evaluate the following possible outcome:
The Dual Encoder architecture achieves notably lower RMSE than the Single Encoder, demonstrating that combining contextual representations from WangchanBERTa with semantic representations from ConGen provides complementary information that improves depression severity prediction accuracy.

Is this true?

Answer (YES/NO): NO